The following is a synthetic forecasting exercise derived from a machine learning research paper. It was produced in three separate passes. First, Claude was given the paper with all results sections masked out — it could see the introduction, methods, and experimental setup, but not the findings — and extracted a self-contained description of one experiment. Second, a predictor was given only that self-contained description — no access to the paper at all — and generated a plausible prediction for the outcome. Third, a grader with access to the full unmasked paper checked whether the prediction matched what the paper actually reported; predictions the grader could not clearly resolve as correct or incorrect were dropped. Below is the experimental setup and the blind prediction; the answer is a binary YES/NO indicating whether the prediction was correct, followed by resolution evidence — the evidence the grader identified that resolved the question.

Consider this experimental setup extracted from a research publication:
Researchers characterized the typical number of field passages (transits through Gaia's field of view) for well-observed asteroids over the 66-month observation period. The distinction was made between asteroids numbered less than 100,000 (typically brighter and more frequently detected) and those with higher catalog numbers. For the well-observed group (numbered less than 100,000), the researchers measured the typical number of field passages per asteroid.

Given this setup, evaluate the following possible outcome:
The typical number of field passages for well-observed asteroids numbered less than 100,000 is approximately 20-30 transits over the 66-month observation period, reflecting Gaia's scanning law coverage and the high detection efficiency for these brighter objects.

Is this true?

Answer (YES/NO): NO